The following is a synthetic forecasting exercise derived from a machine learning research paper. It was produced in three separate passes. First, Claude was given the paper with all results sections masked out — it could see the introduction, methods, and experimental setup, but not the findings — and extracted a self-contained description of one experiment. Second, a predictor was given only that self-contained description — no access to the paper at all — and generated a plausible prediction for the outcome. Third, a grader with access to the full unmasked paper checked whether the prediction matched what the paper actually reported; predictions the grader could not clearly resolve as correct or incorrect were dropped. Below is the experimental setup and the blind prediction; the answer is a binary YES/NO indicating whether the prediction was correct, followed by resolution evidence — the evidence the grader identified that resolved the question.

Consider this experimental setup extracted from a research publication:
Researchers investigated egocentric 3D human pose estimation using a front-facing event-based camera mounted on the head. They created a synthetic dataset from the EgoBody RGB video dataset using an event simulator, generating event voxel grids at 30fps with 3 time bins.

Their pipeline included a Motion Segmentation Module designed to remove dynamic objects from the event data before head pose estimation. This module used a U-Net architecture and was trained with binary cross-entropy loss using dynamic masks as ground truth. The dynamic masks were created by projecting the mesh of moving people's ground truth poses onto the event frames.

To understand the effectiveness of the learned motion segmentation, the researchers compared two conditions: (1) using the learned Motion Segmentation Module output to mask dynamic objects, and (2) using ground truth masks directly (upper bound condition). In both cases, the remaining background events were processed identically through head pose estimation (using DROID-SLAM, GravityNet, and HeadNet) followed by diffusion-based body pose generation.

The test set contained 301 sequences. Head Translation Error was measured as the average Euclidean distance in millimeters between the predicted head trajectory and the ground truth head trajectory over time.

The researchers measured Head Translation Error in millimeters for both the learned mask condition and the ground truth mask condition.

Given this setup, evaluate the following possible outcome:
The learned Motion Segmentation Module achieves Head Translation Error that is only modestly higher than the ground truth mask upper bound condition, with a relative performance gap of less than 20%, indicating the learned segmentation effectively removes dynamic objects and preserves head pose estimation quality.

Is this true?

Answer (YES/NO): YES